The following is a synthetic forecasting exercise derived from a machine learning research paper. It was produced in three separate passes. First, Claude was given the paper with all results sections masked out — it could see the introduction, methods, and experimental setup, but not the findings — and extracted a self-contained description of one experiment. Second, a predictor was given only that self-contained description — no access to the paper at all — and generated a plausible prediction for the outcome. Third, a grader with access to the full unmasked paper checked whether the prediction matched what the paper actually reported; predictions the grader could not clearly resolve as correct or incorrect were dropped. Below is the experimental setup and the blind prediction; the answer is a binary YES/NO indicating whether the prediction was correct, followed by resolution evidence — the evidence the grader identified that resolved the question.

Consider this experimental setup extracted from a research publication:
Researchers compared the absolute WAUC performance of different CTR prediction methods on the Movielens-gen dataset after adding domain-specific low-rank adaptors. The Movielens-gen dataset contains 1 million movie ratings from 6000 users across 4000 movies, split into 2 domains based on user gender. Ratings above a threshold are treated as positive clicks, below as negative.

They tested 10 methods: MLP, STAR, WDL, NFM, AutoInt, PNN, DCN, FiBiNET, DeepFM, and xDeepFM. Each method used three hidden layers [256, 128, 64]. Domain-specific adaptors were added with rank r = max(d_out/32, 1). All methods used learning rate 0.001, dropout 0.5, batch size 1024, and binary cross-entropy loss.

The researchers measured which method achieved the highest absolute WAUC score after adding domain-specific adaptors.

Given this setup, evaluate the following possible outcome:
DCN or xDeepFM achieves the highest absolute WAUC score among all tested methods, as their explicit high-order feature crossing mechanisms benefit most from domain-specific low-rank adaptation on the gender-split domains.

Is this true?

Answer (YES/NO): NO